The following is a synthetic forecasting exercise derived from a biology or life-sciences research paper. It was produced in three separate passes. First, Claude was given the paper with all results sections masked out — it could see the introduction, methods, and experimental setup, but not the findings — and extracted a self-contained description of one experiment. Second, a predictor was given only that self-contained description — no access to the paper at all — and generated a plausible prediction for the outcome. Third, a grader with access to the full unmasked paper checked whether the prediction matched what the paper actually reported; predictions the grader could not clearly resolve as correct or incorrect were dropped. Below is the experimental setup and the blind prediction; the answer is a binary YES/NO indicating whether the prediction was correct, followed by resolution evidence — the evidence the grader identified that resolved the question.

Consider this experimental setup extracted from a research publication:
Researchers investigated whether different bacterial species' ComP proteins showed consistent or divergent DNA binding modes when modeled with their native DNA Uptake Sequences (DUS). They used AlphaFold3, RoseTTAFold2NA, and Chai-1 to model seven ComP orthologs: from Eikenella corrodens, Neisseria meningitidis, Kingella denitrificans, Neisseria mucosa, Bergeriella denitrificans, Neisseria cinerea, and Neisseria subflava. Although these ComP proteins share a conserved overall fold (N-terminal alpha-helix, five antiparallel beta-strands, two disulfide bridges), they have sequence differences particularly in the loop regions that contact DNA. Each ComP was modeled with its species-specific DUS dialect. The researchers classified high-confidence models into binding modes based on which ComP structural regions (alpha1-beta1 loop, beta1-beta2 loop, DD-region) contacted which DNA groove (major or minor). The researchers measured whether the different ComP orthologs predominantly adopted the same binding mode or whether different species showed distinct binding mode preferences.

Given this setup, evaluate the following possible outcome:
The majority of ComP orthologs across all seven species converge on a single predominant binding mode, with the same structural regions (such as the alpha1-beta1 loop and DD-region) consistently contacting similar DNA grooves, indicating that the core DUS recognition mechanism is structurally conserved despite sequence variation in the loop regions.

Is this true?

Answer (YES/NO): NO